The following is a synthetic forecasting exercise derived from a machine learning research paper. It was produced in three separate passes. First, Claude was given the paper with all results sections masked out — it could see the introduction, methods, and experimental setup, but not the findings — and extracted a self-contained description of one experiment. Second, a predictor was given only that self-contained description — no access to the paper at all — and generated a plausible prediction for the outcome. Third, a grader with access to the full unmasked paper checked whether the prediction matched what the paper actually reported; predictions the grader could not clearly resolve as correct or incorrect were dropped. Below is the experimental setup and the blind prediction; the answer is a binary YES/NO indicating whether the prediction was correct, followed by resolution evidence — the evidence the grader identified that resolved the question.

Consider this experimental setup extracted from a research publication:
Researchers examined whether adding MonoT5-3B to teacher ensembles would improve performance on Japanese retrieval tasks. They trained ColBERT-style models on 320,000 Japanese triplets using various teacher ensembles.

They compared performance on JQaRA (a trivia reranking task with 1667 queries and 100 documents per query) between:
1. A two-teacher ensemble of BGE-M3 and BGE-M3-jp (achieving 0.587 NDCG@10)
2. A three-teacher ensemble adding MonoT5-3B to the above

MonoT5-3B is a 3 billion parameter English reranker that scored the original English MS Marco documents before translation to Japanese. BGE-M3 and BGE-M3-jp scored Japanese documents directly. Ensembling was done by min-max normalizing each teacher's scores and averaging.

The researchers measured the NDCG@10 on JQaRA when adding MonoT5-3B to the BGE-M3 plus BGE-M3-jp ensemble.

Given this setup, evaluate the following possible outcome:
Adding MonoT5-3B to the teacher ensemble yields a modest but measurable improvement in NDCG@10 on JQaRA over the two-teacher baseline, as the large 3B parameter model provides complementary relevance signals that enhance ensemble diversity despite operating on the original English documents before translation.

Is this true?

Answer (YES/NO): YES